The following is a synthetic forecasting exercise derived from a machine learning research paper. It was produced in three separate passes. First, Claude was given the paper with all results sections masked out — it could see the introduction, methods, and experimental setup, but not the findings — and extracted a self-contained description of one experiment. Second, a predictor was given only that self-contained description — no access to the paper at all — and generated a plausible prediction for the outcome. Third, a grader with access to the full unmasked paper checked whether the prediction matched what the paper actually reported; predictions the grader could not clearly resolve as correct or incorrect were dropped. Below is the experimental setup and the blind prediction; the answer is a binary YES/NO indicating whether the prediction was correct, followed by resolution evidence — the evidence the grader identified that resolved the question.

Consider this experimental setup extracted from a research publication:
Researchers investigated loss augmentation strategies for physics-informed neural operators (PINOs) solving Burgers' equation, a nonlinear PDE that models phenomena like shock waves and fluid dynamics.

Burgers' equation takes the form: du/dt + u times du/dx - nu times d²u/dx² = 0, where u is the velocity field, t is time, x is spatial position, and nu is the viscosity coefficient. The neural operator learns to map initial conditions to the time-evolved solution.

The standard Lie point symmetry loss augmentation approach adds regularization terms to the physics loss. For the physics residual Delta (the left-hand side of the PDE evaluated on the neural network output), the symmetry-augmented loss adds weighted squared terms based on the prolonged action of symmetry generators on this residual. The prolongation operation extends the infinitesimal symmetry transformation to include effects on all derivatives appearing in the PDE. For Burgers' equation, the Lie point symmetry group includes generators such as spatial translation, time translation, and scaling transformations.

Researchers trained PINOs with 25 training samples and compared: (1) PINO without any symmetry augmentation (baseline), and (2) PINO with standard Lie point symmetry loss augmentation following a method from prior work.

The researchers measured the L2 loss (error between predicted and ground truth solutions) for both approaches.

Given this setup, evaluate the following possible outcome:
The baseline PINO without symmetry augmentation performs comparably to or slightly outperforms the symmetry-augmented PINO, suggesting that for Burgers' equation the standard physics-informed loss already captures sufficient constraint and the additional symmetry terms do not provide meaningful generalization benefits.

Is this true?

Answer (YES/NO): YES